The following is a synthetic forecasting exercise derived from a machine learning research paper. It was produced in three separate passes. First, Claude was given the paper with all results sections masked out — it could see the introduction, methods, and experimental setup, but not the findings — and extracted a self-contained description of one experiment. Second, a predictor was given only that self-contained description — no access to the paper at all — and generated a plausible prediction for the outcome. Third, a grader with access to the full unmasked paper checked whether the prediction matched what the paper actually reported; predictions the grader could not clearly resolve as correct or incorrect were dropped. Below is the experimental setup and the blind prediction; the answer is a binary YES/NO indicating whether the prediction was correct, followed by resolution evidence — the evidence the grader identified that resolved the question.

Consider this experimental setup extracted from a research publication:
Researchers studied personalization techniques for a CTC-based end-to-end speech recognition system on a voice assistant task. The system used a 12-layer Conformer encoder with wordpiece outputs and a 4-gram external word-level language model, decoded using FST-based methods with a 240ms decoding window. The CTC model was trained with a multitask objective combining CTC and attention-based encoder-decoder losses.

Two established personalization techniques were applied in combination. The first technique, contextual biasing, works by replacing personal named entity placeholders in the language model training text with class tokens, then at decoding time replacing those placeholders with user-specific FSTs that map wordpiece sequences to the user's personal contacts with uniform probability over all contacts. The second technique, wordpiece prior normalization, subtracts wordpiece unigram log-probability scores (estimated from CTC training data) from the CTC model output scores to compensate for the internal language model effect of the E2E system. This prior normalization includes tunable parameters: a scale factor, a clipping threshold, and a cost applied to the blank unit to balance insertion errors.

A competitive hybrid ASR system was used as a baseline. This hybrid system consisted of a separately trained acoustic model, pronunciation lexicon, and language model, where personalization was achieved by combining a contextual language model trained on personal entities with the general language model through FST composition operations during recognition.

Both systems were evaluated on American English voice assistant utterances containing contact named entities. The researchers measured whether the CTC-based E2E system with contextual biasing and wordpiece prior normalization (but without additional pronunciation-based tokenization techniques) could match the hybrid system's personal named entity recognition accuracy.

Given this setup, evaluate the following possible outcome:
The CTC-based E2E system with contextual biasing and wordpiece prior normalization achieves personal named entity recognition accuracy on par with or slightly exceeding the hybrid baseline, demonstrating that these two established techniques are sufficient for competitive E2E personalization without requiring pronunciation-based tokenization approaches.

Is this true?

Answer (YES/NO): NO